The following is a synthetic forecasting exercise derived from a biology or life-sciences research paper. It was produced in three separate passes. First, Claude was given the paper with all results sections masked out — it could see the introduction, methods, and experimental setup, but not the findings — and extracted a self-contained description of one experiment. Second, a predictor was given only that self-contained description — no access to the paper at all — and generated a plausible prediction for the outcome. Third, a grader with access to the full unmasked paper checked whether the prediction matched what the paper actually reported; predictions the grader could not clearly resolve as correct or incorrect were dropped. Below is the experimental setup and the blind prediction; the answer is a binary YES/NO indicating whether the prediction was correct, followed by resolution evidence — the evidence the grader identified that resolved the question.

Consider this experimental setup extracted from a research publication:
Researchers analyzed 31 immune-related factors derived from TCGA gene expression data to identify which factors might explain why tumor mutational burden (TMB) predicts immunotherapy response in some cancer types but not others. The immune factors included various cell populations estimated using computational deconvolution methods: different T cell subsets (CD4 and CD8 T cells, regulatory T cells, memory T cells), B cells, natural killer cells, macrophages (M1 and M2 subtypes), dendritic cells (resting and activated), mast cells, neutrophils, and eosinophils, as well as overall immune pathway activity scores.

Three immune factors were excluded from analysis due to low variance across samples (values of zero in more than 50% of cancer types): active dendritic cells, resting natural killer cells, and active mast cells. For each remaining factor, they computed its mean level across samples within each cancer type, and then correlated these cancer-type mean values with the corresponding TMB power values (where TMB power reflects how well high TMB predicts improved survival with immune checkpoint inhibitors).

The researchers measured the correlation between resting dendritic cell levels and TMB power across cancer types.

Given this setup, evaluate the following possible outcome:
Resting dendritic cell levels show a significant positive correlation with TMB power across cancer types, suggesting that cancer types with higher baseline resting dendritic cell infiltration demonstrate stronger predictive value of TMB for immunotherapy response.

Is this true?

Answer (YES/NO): NO